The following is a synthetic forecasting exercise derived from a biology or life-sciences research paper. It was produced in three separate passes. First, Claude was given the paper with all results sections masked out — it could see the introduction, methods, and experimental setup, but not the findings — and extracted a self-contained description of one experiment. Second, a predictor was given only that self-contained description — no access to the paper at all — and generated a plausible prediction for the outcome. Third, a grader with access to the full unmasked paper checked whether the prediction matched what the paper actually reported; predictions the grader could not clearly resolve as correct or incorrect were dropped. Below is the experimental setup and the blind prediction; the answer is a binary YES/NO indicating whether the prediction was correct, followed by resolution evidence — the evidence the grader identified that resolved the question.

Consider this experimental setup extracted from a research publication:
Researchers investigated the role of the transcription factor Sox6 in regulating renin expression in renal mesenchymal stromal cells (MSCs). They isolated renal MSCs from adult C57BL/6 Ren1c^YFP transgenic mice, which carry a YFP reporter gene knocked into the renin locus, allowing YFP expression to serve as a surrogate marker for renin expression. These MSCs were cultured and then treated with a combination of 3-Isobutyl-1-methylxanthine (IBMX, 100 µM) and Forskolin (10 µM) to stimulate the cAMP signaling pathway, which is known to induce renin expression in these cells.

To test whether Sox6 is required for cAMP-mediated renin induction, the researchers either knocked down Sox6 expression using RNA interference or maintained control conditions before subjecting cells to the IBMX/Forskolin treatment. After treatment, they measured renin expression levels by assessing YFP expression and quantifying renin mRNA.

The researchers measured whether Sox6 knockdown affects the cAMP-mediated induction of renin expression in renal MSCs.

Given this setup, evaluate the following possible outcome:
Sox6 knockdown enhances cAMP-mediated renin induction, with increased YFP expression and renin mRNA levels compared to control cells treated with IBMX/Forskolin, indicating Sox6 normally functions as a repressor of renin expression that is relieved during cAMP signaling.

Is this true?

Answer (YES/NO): NO